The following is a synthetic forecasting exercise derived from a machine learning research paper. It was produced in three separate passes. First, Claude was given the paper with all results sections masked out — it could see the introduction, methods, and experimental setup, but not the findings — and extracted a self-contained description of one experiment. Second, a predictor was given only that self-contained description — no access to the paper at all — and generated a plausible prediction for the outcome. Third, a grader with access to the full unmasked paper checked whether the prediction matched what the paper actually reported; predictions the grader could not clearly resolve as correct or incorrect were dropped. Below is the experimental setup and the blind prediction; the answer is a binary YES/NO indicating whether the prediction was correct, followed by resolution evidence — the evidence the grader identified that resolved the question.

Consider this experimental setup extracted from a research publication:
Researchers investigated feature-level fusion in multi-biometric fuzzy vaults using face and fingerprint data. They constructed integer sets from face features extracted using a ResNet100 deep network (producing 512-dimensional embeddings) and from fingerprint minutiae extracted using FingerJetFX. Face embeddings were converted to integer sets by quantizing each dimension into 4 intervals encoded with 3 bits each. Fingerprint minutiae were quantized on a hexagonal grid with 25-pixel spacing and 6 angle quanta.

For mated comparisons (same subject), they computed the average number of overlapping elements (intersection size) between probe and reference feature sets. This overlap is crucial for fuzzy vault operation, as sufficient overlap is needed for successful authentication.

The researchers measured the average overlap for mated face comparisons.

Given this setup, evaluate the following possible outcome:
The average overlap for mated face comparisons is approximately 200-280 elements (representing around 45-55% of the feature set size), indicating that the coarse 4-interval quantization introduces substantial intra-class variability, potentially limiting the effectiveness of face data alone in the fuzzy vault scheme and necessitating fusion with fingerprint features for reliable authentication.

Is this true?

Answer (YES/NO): NO